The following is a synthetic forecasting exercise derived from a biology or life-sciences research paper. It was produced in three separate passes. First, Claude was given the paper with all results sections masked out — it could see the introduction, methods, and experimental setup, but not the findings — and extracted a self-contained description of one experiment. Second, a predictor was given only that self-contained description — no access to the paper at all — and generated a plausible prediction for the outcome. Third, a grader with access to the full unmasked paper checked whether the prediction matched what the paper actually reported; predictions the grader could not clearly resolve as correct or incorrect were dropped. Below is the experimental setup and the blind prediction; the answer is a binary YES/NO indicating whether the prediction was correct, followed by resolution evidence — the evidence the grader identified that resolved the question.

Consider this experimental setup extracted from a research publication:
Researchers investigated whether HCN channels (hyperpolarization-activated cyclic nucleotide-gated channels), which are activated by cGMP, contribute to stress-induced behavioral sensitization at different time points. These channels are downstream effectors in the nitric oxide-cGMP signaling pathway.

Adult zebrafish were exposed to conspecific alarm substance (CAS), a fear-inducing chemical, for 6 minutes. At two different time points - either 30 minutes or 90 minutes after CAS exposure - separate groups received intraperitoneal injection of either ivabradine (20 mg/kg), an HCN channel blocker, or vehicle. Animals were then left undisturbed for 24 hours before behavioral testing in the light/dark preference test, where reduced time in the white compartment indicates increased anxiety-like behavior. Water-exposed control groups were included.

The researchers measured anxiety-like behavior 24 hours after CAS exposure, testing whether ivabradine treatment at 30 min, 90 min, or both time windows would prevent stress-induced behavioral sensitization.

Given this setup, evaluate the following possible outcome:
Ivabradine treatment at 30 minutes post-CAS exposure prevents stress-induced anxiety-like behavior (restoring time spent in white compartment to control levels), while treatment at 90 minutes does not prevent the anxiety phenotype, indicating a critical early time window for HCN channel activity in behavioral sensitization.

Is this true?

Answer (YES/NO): NO